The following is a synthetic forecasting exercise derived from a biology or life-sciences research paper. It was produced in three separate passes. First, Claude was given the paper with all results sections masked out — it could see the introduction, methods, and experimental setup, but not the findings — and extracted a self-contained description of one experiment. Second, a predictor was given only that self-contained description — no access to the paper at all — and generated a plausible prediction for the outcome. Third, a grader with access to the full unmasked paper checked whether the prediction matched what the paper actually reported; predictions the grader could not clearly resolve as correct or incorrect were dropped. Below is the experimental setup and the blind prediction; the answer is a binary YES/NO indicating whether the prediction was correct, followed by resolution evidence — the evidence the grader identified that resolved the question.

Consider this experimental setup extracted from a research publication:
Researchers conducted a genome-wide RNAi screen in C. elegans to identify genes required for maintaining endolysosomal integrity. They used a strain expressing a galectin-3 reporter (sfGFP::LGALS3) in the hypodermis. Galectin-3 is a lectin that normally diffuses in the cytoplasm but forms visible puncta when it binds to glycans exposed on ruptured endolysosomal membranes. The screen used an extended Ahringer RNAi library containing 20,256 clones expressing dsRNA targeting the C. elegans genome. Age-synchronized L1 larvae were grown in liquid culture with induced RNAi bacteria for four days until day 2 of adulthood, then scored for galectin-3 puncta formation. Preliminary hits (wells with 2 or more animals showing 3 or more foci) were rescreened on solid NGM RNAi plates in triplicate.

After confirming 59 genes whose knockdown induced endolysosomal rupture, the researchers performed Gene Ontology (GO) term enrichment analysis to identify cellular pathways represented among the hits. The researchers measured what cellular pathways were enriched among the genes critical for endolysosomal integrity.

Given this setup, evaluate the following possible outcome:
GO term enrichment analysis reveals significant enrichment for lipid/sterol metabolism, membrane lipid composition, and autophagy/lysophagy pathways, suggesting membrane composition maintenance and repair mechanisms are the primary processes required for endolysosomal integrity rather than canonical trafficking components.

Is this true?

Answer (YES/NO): NO